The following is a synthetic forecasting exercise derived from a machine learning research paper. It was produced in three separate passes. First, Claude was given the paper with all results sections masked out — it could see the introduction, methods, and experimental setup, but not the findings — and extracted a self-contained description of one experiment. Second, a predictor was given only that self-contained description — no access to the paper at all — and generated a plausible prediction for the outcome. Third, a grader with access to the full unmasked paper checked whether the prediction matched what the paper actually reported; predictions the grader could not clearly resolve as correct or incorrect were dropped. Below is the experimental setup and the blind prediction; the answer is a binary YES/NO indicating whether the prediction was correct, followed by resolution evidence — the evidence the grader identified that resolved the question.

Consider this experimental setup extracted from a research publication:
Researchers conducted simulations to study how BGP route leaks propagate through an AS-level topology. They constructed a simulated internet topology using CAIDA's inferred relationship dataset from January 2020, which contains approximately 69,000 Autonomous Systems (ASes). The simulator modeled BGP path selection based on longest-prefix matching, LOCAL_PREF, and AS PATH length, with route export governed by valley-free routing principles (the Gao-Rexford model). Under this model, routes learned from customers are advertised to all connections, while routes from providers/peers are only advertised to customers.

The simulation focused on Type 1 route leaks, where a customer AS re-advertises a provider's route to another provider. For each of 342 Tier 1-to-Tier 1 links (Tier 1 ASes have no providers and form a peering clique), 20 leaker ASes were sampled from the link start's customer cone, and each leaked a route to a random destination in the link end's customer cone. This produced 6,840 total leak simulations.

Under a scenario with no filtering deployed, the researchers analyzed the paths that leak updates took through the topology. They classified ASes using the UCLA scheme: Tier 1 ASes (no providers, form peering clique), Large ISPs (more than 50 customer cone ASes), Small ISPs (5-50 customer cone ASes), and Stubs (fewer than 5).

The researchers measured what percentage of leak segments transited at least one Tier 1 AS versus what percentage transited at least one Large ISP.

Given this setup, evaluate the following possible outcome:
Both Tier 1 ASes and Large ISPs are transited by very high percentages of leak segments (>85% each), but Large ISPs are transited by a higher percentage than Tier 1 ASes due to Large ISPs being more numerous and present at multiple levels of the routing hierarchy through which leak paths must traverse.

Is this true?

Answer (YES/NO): NO